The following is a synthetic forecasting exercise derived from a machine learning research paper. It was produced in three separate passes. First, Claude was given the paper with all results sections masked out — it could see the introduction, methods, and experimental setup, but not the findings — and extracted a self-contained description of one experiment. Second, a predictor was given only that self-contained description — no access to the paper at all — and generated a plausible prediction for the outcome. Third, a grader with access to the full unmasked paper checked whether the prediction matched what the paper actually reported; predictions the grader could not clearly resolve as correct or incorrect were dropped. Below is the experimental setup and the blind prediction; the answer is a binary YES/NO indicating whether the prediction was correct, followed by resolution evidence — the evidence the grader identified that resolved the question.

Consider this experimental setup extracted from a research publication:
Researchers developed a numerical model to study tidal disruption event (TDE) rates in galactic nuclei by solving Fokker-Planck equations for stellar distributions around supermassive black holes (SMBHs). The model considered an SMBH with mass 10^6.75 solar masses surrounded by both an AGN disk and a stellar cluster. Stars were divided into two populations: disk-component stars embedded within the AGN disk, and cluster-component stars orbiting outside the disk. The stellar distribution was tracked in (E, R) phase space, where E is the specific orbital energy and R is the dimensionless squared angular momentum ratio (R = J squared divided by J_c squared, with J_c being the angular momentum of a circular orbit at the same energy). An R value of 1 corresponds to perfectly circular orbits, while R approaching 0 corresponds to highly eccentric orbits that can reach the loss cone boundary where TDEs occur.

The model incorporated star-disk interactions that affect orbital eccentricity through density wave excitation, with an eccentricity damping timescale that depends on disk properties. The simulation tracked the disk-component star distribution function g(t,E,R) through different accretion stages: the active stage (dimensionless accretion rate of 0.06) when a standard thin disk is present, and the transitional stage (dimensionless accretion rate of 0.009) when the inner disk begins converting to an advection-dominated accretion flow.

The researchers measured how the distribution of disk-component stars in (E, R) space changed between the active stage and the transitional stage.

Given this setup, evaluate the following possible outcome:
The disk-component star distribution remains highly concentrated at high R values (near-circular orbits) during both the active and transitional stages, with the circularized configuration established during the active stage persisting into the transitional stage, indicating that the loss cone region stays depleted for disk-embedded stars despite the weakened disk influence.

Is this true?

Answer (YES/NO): NO